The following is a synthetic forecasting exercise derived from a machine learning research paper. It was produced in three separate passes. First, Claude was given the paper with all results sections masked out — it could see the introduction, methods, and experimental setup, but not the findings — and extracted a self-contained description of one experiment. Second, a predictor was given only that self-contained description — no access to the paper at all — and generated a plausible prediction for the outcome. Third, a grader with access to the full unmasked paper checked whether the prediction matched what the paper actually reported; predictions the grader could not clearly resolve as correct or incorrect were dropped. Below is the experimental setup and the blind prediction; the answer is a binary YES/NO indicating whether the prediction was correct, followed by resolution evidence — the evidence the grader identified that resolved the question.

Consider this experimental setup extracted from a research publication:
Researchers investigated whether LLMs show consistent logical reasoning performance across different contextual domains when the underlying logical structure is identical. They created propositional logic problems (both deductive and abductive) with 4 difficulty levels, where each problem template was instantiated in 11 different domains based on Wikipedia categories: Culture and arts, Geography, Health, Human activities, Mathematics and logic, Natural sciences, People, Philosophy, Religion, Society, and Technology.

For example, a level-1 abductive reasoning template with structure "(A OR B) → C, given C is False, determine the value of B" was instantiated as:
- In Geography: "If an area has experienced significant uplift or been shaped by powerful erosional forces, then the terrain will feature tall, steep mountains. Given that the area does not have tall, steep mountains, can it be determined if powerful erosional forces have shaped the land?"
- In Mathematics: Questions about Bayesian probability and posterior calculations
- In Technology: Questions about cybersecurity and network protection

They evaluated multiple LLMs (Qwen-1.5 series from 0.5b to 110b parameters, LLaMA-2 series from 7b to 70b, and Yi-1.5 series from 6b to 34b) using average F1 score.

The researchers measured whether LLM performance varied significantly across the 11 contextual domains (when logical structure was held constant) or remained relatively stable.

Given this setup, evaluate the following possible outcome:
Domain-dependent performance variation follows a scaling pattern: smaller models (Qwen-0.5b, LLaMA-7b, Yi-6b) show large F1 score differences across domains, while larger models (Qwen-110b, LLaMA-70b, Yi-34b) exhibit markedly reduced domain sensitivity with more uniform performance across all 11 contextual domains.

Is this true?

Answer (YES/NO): NO